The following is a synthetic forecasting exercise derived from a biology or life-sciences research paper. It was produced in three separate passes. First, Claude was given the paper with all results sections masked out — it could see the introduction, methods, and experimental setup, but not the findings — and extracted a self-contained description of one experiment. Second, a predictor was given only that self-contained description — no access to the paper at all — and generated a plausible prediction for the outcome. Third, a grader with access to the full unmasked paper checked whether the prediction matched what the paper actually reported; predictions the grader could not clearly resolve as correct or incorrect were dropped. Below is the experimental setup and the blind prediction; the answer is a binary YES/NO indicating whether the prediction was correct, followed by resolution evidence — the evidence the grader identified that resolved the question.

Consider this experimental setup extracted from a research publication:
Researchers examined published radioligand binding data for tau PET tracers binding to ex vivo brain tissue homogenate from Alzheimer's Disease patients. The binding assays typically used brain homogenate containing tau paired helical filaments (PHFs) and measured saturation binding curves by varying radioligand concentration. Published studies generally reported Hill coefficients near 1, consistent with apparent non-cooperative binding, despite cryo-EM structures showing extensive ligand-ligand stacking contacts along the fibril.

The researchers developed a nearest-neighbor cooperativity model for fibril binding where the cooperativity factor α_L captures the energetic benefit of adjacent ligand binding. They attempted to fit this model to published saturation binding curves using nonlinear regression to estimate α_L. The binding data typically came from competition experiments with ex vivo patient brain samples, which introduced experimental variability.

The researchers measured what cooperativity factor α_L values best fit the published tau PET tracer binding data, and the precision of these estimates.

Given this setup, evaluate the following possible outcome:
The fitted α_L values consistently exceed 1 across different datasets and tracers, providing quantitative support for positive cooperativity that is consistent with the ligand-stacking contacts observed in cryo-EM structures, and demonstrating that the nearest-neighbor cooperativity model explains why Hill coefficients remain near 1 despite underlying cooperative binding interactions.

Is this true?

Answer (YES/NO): NO